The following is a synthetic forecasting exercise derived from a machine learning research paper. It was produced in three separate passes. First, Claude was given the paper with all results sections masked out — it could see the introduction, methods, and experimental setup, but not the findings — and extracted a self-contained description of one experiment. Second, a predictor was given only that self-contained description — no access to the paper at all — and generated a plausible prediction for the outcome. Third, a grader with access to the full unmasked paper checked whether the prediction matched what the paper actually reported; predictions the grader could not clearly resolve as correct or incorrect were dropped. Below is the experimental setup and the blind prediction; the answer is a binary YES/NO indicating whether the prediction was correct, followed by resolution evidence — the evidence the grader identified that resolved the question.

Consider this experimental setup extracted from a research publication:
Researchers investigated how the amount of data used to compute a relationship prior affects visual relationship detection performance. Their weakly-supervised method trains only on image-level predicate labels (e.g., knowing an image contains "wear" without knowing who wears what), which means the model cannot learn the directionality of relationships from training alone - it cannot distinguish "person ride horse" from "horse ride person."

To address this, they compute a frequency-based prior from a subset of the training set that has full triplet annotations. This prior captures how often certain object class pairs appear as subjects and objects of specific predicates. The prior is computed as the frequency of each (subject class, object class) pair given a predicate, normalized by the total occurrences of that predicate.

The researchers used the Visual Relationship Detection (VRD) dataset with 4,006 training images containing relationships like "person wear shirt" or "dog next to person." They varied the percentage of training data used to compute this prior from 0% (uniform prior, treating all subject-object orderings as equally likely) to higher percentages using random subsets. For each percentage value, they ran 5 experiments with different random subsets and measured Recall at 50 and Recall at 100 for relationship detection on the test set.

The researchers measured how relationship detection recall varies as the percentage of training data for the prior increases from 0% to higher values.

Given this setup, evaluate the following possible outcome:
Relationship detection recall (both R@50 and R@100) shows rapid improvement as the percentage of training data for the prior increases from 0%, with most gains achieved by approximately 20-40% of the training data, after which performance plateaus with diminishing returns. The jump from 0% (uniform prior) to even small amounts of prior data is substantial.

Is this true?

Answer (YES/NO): NO